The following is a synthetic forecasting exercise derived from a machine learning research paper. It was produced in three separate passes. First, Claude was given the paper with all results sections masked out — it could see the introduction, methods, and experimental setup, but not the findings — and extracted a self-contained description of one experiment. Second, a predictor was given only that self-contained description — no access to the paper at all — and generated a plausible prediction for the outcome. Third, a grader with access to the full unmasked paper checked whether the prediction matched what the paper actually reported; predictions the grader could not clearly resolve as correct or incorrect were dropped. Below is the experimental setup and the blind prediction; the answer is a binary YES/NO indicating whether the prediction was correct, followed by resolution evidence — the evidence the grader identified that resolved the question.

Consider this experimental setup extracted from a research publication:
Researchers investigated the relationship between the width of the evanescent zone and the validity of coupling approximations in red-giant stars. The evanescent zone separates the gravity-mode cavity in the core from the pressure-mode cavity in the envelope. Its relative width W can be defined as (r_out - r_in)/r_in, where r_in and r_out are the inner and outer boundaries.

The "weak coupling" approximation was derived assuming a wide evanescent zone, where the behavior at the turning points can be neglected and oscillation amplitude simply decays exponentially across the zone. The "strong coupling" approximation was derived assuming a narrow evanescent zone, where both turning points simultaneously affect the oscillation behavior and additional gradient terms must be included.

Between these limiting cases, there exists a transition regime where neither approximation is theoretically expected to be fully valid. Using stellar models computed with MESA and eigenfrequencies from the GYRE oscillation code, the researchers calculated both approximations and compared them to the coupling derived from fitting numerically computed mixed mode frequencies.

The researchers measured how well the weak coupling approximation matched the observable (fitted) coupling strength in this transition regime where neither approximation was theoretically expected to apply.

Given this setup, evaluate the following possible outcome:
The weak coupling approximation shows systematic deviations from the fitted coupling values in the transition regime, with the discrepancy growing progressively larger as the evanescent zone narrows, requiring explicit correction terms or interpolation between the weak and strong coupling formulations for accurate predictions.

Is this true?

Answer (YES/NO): NO